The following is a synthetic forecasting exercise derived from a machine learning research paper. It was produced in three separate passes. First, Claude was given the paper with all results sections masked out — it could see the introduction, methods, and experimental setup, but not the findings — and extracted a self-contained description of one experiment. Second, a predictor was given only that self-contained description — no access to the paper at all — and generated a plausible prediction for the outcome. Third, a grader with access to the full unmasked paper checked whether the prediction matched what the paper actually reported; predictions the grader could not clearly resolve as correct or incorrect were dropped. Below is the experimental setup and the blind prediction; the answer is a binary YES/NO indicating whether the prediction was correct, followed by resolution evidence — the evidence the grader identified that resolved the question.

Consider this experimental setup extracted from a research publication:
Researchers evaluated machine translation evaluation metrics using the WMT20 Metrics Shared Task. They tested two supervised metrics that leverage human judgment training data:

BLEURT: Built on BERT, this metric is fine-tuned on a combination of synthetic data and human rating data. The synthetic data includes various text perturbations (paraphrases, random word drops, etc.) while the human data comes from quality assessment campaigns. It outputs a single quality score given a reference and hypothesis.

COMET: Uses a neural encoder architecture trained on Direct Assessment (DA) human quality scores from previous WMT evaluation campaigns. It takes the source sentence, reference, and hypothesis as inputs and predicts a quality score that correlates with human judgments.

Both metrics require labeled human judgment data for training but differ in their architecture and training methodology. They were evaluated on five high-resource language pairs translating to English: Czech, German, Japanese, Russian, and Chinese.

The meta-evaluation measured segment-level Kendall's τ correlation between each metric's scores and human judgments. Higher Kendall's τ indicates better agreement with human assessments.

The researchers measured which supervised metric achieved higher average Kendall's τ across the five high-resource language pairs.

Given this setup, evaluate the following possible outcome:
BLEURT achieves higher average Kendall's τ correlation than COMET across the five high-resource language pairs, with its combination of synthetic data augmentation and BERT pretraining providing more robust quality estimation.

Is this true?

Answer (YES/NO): NO